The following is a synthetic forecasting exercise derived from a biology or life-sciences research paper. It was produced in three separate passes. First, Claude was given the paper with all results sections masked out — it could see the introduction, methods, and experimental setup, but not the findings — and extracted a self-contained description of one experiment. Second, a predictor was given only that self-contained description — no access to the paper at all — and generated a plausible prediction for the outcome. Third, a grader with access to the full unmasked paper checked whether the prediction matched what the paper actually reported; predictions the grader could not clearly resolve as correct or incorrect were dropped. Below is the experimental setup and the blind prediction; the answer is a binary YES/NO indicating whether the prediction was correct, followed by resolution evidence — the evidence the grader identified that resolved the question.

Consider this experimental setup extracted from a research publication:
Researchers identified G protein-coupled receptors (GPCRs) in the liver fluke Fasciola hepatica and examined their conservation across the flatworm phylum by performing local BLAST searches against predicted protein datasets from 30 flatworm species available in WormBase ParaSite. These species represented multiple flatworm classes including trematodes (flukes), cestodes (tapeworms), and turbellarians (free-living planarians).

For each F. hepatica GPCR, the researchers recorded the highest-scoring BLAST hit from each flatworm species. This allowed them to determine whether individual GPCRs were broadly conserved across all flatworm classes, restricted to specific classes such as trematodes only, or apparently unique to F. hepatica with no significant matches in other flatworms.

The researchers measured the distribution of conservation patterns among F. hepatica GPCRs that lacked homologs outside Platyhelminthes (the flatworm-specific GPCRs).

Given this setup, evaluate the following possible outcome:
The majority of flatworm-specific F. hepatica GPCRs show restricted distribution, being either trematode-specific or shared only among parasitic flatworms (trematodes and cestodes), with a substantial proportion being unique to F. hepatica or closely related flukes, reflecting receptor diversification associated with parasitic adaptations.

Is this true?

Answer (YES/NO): YES